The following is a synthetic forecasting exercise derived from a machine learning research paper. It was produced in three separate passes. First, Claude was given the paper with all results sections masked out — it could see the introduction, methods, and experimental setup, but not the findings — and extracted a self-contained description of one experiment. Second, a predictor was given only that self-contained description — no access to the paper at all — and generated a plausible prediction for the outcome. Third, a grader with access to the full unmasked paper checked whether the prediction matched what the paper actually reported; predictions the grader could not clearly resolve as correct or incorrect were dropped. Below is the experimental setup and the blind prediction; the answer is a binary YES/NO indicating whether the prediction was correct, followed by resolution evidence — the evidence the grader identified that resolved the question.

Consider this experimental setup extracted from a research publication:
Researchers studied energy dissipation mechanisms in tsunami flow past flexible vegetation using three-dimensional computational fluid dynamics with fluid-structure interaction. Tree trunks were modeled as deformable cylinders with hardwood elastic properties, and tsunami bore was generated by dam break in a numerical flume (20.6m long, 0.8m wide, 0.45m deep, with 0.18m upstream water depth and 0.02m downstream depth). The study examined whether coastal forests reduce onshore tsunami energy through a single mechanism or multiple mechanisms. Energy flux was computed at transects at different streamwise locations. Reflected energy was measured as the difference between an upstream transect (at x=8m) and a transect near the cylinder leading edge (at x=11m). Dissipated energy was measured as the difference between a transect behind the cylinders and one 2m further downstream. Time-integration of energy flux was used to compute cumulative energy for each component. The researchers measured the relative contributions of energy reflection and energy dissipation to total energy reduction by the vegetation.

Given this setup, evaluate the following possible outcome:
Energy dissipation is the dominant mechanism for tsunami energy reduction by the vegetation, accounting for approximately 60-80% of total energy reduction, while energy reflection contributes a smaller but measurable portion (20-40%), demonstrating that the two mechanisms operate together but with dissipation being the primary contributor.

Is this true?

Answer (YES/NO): NO